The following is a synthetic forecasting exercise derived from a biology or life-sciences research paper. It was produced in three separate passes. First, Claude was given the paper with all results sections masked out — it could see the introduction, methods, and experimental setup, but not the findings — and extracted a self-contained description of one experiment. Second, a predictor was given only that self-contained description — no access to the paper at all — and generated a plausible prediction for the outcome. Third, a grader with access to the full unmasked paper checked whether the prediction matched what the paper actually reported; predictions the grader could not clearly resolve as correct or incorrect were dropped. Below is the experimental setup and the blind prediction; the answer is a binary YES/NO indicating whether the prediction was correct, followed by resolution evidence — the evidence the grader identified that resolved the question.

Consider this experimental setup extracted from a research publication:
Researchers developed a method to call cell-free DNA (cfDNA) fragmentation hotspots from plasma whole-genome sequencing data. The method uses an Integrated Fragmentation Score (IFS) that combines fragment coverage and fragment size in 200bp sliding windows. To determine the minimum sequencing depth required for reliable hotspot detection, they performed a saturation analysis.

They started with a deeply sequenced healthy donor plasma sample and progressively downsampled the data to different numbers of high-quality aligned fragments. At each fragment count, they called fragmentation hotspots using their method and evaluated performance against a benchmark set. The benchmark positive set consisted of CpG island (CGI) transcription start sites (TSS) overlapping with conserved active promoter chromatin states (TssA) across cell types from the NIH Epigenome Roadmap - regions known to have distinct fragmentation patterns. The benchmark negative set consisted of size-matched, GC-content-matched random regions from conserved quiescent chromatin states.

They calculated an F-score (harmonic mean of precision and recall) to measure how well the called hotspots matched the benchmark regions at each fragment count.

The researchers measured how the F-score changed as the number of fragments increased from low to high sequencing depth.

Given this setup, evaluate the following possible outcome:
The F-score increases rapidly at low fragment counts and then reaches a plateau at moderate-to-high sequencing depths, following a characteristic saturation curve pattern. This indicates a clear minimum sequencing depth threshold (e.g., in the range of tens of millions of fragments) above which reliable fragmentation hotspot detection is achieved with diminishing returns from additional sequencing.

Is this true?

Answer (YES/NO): NO